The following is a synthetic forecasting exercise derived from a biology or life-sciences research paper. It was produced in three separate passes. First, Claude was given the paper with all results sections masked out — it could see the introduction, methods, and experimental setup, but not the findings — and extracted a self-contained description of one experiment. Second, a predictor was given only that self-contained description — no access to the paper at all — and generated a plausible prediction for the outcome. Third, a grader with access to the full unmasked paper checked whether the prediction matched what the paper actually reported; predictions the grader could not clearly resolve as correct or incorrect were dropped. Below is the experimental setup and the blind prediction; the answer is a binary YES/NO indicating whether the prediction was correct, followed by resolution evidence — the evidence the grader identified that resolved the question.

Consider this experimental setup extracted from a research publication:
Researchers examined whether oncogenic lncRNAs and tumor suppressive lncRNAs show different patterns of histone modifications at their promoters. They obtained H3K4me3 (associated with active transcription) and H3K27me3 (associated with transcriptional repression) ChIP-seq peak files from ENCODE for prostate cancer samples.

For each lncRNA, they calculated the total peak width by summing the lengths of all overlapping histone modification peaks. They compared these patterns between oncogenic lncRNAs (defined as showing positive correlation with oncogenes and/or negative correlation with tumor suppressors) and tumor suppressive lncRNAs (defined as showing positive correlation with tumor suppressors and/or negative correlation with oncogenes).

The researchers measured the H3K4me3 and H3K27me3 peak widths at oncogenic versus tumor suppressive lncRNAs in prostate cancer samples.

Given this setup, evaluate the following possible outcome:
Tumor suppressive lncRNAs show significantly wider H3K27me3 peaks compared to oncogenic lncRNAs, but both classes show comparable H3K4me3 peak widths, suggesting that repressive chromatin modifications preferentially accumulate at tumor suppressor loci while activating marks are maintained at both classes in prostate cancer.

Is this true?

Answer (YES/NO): NO